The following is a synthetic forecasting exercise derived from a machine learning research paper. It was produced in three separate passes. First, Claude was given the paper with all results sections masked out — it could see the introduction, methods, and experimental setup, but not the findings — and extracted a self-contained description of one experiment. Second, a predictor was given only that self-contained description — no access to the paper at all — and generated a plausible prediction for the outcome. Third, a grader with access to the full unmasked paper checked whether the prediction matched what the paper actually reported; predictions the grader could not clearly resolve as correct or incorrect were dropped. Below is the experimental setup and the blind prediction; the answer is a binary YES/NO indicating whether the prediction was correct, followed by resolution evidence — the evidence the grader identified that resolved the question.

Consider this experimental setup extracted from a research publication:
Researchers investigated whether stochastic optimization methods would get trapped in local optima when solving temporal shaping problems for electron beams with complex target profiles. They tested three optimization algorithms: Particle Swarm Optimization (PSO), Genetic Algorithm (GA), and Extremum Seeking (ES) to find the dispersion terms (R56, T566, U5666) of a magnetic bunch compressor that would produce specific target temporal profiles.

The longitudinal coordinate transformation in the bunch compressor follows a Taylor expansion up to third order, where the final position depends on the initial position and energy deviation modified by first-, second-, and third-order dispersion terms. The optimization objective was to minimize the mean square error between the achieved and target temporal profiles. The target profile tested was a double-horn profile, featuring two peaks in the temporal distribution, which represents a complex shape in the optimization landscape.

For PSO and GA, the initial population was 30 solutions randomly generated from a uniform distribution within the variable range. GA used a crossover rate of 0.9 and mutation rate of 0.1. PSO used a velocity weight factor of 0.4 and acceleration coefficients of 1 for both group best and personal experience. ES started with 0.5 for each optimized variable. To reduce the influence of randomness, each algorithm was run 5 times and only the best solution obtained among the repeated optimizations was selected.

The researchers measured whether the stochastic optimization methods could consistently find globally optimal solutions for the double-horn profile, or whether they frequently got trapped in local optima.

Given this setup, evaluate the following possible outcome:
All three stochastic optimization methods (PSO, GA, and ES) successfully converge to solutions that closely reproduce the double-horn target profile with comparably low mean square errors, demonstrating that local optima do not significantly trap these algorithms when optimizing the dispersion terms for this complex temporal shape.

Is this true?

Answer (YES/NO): NO